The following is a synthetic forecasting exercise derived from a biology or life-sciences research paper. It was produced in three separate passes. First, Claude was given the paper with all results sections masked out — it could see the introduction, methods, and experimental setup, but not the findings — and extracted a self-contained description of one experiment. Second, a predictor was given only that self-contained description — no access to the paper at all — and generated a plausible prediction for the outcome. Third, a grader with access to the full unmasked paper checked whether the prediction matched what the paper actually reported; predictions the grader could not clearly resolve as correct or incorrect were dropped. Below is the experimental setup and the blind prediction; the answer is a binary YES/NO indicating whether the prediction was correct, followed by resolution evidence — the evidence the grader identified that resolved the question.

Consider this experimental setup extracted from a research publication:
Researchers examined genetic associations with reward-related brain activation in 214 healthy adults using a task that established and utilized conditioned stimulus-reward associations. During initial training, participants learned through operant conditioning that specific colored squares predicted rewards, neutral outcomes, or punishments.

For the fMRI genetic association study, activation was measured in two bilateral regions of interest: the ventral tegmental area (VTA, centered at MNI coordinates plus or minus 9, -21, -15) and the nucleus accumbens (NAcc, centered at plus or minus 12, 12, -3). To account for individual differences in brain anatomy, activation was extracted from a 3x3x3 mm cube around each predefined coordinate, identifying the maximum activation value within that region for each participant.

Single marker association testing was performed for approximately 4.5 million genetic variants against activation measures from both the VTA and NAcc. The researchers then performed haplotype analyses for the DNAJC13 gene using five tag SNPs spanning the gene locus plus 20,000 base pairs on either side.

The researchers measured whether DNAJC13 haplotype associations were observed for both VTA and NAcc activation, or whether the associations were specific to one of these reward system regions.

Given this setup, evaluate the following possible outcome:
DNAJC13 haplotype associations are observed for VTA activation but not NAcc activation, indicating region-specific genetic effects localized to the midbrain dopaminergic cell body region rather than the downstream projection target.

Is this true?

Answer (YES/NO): YES